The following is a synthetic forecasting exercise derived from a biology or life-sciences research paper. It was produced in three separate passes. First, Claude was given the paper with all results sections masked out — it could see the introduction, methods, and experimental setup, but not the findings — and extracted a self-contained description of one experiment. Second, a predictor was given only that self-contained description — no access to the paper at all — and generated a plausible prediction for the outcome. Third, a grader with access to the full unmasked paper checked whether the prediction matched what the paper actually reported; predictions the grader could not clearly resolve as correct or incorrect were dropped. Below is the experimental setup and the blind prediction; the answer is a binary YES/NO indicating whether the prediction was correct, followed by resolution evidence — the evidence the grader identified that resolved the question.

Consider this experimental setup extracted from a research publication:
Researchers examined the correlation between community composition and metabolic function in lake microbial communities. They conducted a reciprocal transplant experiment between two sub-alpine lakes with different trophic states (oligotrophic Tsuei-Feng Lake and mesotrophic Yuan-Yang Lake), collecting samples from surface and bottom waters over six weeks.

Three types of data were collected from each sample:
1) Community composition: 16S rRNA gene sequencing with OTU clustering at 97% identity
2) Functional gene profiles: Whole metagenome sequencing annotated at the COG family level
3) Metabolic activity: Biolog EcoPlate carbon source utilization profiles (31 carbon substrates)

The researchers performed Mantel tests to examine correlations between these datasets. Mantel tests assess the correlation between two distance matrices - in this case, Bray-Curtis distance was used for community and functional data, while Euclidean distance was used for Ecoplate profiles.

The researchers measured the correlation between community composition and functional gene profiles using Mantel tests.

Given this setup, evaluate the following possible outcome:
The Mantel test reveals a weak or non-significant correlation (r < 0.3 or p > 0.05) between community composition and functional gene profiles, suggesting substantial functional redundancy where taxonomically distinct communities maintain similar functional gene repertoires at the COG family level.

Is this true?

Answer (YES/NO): NO